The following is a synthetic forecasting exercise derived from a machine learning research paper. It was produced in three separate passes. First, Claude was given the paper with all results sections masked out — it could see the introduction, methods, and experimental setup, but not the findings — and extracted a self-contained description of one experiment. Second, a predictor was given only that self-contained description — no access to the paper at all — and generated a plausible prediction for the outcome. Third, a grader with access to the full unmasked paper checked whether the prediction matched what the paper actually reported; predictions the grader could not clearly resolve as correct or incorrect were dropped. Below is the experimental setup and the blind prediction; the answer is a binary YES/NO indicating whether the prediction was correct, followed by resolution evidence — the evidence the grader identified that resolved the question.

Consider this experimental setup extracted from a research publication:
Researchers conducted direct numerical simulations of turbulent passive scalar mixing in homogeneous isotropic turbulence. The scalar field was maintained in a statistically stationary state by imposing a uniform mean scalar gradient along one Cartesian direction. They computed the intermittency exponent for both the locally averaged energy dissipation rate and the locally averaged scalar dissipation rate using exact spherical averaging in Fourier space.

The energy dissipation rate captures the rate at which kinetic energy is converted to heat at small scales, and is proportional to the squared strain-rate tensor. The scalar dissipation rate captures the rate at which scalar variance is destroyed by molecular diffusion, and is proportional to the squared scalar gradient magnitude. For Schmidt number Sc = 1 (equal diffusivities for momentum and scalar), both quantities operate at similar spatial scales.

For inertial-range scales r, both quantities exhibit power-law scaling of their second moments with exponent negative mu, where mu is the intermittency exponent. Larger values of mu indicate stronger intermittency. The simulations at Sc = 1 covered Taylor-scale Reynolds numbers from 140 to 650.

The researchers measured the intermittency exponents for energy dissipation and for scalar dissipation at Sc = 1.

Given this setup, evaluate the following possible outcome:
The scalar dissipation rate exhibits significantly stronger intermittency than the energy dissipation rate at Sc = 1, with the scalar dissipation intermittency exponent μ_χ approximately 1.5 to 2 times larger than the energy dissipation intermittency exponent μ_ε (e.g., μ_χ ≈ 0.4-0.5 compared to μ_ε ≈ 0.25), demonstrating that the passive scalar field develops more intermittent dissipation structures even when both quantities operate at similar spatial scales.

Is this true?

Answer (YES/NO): NO